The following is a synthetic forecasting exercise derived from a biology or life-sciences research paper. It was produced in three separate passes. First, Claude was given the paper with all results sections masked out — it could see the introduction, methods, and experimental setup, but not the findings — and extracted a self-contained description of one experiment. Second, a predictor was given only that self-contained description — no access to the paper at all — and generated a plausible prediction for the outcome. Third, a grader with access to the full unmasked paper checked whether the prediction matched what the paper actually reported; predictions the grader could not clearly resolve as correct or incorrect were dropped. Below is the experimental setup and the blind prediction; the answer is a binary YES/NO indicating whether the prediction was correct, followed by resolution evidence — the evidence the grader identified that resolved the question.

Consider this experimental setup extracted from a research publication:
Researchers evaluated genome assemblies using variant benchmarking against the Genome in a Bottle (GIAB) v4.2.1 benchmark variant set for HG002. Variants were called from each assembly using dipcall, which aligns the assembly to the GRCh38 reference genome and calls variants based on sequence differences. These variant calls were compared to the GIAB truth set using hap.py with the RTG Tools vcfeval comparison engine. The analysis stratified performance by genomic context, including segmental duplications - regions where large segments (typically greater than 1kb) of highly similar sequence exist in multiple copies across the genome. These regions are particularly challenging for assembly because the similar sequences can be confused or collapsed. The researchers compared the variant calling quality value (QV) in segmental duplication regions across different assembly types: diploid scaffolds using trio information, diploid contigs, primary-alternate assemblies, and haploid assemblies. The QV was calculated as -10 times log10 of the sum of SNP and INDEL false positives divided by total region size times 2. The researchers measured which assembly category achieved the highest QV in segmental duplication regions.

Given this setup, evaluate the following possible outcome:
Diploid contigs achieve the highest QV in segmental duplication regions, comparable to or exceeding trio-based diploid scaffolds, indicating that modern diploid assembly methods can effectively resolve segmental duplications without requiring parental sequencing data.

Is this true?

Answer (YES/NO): NO